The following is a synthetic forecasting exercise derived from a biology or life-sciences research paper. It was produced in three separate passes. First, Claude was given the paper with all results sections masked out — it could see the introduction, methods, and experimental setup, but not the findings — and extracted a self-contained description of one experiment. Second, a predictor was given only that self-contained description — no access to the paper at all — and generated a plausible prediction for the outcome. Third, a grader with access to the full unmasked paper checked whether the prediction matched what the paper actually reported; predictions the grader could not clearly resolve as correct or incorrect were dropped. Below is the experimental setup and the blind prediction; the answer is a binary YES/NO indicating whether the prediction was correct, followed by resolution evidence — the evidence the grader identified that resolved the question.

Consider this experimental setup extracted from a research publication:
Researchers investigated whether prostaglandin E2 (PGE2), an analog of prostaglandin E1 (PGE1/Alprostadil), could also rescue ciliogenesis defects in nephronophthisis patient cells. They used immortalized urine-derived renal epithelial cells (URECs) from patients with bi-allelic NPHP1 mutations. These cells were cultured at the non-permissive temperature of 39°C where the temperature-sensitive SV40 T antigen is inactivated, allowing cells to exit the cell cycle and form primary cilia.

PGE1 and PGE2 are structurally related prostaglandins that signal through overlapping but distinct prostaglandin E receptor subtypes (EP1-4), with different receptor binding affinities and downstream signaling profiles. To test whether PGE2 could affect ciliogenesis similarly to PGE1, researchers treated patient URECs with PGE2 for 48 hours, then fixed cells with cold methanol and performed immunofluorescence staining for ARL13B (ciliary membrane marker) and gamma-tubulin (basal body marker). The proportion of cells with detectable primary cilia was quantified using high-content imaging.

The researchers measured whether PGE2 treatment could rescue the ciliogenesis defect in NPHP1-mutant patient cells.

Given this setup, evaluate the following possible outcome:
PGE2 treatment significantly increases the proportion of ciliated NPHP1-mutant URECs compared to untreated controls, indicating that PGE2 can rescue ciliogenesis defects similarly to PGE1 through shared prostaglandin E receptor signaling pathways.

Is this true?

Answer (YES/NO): YES